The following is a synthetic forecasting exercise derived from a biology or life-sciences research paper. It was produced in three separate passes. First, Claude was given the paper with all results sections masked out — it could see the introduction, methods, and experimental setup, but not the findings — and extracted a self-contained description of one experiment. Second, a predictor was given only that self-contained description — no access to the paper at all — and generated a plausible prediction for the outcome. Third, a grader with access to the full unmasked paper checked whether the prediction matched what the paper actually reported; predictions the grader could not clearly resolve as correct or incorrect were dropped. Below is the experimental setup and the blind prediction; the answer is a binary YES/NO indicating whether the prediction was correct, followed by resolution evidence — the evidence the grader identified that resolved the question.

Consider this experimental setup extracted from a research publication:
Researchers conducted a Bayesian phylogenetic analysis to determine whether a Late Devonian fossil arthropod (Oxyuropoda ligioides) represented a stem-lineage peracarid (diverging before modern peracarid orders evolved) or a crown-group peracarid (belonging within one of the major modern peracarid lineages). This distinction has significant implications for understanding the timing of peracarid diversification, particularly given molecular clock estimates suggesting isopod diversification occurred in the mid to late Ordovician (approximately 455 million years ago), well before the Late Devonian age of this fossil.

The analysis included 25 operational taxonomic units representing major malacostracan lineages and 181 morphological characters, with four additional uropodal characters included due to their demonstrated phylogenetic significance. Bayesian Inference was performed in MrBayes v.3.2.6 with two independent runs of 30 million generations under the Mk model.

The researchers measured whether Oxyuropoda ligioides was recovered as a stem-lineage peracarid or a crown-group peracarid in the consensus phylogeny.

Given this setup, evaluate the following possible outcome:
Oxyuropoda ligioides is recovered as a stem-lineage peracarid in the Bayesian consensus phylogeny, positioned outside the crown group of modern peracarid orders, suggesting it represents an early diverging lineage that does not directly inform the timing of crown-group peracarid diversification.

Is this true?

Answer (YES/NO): NO